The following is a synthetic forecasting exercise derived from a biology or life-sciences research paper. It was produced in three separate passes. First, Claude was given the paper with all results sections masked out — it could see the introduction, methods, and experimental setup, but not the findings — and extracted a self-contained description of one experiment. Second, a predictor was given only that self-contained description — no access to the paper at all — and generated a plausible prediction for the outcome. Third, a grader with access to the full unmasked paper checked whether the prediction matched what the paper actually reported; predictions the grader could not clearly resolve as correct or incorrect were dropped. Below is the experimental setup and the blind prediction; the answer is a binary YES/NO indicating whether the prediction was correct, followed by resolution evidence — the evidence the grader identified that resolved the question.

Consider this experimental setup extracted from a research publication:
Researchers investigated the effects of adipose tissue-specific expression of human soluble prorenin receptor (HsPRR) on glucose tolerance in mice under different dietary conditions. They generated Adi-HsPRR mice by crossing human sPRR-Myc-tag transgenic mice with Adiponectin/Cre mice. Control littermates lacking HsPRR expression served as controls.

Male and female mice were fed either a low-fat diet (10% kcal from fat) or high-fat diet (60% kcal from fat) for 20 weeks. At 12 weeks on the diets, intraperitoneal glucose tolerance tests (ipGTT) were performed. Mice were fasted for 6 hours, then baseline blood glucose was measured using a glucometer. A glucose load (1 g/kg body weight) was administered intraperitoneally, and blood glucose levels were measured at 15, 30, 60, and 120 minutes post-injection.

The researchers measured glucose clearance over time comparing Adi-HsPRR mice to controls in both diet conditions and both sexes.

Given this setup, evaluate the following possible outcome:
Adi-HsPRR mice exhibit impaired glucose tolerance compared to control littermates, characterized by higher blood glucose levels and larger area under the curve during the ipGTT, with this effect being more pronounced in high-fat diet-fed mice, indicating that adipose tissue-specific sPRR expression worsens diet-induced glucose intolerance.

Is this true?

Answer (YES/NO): NO